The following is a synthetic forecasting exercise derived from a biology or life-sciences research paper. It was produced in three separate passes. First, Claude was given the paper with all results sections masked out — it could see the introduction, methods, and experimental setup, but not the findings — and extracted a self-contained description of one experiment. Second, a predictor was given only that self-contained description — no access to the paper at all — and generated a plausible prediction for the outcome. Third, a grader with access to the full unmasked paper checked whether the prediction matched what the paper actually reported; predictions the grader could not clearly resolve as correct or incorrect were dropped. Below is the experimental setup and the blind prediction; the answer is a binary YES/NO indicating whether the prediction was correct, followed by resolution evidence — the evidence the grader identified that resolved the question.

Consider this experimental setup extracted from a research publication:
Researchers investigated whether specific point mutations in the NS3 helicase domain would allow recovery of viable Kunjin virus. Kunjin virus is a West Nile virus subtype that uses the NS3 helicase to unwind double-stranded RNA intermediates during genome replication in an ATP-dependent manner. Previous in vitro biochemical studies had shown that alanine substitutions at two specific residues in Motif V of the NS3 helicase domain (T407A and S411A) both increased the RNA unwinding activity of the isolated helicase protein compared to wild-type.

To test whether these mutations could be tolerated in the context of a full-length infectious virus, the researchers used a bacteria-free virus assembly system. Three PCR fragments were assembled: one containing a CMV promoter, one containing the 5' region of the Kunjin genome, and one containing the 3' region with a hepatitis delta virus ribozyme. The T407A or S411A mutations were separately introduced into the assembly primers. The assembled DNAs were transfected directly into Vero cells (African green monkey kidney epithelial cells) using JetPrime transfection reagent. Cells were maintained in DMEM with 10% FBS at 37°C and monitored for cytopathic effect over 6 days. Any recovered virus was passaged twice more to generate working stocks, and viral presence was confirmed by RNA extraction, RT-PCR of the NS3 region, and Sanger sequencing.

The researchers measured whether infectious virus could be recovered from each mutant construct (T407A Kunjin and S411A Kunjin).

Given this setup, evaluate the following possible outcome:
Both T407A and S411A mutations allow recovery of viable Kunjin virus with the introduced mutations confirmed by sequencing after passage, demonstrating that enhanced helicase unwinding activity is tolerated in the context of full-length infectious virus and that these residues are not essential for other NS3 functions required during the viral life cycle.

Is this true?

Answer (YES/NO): NO